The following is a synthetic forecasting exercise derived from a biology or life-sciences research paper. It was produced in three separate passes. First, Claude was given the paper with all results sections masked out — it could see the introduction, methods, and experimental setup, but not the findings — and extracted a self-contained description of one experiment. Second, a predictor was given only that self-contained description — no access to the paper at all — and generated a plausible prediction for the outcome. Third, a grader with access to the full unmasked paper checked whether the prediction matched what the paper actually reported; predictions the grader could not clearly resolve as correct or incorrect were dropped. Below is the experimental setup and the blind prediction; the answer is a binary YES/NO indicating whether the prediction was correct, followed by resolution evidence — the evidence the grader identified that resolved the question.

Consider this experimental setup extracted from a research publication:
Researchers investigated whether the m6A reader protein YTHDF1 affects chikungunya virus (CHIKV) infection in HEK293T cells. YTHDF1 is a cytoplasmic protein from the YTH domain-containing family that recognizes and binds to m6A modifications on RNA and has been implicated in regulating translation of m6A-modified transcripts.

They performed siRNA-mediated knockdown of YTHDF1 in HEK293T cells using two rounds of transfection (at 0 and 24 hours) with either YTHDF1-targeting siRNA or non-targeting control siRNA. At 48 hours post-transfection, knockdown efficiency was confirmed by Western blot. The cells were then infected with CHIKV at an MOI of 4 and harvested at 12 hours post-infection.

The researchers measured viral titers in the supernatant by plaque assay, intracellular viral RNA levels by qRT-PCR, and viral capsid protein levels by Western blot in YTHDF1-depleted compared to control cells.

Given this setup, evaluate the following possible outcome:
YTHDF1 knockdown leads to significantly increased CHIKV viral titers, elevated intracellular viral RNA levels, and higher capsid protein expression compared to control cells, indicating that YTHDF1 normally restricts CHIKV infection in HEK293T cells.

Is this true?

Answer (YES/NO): NO